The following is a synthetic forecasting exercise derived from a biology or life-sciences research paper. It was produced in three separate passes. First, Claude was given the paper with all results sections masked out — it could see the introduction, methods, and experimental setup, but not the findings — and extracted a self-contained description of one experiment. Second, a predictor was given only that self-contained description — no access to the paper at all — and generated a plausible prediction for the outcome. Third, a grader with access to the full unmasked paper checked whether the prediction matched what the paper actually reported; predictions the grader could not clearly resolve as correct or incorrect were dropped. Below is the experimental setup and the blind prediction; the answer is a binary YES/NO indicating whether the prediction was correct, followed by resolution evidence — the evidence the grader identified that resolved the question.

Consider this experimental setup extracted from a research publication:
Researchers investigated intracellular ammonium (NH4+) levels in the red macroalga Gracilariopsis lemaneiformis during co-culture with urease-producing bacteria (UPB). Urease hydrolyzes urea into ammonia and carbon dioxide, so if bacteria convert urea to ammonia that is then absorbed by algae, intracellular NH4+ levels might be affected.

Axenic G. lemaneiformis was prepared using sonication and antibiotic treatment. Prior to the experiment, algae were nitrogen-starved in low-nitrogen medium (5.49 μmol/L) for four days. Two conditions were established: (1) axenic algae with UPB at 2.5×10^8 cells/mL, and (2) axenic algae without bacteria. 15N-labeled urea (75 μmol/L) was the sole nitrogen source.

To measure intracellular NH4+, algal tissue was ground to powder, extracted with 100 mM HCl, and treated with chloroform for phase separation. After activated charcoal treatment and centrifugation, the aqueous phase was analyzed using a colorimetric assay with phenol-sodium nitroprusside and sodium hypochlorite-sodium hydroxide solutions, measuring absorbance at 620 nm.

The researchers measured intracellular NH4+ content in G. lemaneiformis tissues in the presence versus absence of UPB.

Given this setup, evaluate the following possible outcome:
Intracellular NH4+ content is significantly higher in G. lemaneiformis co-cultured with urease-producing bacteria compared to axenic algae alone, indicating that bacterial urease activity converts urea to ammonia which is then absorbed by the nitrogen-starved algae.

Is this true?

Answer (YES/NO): YES